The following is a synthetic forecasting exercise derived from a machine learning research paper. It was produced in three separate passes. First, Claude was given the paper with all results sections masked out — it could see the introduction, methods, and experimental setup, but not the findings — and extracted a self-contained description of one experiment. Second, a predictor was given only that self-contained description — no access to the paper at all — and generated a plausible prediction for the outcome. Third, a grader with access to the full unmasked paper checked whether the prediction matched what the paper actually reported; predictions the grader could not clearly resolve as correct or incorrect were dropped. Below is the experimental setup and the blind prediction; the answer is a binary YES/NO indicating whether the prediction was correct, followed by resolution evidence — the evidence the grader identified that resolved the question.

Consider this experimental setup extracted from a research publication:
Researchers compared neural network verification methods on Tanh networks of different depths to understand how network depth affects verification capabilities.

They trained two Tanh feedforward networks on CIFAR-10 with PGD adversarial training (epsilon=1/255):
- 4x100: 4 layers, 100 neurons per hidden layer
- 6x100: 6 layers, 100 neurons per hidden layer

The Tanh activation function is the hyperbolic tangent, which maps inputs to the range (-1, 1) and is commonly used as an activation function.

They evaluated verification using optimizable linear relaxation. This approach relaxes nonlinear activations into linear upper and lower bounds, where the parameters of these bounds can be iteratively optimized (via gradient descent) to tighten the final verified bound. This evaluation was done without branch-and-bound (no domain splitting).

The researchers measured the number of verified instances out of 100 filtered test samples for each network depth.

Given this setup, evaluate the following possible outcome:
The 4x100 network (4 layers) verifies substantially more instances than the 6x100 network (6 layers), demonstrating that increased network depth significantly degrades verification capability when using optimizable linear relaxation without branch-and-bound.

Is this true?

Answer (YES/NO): YES